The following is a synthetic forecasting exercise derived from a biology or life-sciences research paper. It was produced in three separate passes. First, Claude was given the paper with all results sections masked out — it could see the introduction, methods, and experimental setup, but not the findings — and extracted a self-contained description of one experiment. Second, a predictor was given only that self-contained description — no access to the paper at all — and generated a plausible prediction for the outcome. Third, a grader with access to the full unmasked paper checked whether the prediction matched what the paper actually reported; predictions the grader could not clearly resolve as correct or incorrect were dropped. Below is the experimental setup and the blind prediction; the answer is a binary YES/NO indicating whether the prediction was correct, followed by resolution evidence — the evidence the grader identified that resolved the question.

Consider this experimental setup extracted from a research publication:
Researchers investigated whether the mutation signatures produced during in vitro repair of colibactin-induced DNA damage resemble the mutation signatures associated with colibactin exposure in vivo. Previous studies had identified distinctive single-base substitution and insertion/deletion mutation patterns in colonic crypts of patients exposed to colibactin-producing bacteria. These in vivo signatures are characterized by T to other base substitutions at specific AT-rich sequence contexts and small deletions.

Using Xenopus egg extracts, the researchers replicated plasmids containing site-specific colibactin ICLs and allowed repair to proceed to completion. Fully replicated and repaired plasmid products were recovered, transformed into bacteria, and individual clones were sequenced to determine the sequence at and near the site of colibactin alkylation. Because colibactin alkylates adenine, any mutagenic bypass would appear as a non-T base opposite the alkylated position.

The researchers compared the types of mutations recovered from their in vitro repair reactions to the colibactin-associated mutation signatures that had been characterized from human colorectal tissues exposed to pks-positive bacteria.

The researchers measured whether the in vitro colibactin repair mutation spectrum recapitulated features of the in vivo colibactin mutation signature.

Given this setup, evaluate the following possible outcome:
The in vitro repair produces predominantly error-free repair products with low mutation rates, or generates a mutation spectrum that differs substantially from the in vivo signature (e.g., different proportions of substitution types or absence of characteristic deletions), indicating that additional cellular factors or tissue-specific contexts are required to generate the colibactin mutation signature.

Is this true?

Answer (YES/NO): YES